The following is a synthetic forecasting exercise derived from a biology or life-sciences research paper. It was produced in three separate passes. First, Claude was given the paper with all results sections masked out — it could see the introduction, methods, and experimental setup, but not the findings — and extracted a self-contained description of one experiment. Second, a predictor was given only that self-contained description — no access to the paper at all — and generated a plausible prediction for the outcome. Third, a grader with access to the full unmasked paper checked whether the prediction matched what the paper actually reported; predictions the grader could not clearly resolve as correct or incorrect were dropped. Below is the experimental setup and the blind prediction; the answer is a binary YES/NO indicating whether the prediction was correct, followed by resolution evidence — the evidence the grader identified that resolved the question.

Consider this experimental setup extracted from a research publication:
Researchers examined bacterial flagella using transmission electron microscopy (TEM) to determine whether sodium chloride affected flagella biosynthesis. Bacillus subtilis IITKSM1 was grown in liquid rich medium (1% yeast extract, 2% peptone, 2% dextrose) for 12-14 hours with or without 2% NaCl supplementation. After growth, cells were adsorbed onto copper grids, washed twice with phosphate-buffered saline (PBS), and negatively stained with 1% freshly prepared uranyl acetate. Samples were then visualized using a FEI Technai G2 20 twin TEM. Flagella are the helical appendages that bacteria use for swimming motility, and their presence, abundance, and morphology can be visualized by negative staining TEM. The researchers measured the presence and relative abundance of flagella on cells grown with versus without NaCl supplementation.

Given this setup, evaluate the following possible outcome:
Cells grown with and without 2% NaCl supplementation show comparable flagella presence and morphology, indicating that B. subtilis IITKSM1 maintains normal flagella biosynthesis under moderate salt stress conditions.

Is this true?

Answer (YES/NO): NO